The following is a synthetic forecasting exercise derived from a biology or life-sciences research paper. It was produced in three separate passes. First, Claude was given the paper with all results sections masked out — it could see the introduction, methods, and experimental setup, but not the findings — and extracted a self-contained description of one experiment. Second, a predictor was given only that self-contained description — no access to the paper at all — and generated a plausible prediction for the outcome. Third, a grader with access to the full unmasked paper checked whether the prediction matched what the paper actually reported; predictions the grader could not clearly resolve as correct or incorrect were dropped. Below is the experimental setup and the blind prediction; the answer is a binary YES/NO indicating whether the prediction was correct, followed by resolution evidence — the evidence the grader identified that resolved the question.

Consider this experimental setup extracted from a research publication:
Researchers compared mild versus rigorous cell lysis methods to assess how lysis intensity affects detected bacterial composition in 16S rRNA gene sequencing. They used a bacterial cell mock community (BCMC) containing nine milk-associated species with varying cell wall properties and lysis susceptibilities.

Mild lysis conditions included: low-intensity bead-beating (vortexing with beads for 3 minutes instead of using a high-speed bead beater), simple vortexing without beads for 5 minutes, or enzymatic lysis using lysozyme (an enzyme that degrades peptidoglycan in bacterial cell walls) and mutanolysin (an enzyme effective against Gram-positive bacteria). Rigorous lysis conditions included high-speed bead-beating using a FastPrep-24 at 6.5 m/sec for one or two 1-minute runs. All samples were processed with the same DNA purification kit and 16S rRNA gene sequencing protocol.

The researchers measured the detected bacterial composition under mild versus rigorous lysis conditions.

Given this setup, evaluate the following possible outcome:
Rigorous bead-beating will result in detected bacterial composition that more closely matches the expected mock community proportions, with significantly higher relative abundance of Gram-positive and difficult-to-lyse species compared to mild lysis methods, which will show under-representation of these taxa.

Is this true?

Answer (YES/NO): NO